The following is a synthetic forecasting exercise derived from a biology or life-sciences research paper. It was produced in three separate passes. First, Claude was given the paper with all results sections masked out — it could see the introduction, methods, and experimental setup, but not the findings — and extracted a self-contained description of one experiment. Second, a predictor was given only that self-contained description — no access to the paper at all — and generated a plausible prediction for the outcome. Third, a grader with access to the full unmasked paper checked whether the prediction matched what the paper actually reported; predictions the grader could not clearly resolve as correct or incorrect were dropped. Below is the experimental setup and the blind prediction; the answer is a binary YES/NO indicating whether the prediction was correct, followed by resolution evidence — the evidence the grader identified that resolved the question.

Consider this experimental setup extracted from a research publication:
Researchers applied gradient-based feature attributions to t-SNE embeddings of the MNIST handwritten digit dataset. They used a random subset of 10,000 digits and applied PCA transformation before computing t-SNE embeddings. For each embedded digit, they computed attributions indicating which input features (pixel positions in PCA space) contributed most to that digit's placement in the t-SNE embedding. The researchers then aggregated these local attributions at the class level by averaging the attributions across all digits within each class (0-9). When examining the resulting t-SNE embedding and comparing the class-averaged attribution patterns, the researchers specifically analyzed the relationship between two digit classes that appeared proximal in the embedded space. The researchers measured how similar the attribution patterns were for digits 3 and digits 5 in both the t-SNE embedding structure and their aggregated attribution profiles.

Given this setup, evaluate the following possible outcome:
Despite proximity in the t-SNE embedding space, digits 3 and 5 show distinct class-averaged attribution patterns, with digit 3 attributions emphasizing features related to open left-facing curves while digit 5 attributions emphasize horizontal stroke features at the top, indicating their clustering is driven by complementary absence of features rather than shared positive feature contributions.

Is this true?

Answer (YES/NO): NO